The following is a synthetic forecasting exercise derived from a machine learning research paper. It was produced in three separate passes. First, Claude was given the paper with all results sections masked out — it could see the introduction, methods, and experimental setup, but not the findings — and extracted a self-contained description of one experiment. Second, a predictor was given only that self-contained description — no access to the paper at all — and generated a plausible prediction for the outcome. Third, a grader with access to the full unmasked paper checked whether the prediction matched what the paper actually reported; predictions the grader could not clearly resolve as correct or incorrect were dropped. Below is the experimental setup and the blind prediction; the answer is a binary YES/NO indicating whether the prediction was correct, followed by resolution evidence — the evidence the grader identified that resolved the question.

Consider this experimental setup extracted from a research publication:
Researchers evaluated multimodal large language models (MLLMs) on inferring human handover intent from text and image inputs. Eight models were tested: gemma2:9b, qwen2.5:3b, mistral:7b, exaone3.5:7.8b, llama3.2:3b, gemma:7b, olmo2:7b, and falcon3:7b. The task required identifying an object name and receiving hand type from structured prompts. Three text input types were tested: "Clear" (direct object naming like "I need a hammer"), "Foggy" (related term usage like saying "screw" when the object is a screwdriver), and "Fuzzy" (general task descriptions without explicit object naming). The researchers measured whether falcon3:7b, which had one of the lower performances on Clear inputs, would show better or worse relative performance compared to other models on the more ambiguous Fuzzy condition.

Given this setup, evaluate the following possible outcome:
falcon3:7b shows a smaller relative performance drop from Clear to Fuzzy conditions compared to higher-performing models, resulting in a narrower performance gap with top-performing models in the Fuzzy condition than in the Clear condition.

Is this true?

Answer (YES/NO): NO